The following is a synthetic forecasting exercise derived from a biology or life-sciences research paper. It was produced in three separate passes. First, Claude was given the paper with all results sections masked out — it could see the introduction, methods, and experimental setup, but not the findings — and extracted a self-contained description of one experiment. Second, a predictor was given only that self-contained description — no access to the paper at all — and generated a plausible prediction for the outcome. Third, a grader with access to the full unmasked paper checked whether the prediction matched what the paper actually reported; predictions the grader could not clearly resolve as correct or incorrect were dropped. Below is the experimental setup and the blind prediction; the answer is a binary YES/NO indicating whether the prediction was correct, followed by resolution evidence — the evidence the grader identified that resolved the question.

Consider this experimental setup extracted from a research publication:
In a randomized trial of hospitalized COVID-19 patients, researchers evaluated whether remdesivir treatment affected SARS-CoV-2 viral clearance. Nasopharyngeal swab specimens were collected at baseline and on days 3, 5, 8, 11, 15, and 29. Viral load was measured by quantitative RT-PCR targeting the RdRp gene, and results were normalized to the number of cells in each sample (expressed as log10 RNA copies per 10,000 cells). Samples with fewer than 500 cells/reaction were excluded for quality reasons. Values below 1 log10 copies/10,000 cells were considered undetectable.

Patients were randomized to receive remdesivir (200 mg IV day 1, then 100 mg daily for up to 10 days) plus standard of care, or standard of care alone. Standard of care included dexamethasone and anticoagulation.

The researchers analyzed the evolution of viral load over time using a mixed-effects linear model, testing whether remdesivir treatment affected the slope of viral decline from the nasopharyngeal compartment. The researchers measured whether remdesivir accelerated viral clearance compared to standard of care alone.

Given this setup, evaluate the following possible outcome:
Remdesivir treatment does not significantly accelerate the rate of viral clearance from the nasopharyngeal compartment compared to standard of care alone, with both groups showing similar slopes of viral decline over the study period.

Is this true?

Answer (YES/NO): YES